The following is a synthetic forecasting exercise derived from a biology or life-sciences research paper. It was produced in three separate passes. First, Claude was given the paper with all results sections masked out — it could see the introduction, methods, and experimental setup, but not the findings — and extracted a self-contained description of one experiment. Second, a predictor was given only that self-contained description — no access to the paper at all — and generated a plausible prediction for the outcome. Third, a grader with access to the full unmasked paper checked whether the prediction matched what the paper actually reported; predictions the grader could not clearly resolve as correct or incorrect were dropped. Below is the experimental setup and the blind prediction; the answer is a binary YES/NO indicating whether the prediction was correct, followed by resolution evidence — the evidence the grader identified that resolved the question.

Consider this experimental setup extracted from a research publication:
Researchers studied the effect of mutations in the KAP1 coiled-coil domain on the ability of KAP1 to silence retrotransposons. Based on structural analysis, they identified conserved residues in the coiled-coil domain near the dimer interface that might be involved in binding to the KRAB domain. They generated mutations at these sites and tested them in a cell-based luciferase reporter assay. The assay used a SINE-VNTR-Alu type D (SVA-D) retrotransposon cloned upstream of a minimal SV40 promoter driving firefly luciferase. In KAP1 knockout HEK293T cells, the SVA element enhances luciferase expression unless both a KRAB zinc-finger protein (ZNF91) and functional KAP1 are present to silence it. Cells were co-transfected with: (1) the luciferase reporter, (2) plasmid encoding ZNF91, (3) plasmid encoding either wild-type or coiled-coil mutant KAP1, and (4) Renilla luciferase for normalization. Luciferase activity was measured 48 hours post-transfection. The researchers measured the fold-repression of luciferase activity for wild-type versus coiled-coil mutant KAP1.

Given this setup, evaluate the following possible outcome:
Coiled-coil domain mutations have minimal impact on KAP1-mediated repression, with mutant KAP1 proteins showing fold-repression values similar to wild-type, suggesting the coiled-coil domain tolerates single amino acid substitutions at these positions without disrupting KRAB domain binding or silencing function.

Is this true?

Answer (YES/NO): NO